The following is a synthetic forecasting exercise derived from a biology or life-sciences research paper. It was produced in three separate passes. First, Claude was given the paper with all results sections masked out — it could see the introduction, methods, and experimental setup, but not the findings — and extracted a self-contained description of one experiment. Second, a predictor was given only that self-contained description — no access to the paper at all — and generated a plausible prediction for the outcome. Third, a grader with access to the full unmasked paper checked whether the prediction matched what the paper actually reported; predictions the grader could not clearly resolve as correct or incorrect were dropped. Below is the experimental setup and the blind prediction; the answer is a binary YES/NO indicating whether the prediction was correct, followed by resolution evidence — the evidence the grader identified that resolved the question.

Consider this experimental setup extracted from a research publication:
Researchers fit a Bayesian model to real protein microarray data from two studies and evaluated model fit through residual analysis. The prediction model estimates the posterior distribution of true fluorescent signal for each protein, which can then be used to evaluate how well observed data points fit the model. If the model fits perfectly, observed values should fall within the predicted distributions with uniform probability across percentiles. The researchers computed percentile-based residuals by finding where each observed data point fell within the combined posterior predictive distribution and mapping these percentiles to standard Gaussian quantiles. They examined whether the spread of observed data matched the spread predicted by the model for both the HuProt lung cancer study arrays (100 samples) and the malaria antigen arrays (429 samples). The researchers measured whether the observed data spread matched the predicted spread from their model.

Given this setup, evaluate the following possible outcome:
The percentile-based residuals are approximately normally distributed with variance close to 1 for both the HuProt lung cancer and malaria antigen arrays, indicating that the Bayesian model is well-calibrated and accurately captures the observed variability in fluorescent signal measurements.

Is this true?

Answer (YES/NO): NO